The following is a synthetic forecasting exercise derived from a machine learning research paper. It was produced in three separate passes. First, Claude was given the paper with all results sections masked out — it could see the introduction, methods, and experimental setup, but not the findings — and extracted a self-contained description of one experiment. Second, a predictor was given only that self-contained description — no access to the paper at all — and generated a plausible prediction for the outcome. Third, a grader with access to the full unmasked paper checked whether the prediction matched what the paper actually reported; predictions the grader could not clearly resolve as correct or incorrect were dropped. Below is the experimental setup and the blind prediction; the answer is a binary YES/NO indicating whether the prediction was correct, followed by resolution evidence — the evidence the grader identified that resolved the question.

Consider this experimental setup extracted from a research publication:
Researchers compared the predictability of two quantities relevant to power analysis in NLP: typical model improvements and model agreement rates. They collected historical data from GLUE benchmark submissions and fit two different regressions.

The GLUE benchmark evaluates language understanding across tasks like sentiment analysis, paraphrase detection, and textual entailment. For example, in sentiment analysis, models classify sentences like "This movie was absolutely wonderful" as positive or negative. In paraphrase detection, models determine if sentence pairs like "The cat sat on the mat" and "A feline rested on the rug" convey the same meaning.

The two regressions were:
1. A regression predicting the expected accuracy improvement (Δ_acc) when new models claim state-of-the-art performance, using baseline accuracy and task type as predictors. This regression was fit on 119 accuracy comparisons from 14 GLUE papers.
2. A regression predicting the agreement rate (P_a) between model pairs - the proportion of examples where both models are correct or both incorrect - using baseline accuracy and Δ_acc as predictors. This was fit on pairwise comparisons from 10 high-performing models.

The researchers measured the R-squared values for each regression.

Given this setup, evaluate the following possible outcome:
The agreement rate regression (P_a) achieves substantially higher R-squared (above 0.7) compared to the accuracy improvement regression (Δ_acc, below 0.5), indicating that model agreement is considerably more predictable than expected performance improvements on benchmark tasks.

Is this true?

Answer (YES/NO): NO